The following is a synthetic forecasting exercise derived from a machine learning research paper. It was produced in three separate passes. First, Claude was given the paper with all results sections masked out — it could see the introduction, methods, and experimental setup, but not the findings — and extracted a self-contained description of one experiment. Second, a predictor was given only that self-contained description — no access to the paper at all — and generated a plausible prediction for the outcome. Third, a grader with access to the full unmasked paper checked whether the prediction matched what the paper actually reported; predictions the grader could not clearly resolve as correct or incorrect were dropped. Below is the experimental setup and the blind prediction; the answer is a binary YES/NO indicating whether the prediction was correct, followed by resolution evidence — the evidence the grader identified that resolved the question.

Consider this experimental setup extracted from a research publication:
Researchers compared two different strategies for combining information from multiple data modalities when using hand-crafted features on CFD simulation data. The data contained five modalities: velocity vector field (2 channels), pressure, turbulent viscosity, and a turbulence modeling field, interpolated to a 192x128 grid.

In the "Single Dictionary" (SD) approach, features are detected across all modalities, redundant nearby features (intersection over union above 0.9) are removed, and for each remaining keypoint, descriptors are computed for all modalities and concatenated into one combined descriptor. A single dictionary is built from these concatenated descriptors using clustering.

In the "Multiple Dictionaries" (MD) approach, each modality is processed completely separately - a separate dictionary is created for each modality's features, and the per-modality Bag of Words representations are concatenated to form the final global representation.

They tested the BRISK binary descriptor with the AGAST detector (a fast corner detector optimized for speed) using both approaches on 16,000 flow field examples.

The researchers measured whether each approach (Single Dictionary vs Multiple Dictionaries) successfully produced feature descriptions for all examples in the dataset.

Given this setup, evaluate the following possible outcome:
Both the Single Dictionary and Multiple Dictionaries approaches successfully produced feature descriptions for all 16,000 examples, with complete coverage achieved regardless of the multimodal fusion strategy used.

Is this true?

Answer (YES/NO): NO